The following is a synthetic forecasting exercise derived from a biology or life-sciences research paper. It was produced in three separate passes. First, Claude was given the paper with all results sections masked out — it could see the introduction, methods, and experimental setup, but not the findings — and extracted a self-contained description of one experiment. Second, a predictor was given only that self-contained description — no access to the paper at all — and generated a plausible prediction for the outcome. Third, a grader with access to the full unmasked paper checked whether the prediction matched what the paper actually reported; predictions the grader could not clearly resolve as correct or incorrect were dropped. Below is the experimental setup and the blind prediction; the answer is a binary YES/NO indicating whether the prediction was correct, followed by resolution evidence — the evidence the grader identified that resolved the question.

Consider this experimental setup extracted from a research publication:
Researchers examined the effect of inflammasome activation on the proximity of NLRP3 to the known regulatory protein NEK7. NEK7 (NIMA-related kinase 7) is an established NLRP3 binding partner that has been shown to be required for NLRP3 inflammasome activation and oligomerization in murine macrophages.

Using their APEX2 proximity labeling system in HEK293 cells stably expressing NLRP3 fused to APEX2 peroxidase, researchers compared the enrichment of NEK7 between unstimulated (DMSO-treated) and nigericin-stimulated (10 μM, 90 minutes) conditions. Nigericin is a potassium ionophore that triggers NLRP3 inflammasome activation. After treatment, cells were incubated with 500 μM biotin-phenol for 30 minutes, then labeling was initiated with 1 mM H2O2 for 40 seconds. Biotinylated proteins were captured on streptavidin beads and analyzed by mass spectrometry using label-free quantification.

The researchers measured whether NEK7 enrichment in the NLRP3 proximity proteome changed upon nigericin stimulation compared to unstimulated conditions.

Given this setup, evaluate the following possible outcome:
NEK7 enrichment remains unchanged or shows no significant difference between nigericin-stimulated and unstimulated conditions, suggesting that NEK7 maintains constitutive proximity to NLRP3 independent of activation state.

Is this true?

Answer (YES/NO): NO